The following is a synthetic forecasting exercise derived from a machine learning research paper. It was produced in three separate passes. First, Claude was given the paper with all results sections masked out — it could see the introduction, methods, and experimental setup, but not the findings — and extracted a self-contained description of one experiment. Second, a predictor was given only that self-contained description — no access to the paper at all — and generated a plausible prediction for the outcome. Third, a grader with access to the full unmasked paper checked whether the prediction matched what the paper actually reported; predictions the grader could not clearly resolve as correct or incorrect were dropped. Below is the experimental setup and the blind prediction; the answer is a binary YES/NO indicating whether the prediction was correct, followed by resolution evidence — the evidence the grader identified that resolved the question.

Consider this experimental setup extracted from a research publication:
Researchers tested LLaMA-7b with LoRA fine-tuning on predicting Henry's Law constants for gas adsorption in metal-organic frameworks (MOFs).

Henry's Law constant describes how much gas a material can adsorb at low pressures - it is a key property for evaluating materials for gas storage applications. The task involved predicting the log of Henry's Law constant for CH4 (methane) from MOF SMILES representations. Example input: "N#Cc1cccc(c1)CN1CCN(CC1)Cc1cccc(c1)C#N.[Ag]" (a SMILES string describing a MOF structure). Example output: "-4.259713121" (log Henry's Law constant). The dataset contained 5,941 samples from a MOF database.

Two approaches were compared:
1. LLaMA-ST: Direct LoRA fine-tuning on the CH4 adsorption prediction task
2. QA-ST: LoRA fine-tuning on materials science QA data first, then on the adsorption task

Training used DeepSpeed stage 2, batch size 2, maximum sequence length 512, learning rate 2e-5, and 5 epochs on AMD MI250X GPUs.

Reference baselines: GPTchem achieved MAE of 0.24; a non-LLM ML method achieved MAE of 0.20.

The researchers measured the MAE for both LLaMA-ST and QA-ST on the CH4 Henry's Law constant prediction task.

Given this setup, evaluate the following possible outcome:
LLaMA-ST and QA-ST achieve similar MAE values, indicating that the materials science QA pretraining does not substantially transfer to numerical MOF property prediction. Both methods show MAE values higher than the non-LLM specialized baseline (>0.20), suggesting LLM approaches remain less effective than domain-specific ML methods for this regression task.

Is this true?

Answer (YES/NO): NO